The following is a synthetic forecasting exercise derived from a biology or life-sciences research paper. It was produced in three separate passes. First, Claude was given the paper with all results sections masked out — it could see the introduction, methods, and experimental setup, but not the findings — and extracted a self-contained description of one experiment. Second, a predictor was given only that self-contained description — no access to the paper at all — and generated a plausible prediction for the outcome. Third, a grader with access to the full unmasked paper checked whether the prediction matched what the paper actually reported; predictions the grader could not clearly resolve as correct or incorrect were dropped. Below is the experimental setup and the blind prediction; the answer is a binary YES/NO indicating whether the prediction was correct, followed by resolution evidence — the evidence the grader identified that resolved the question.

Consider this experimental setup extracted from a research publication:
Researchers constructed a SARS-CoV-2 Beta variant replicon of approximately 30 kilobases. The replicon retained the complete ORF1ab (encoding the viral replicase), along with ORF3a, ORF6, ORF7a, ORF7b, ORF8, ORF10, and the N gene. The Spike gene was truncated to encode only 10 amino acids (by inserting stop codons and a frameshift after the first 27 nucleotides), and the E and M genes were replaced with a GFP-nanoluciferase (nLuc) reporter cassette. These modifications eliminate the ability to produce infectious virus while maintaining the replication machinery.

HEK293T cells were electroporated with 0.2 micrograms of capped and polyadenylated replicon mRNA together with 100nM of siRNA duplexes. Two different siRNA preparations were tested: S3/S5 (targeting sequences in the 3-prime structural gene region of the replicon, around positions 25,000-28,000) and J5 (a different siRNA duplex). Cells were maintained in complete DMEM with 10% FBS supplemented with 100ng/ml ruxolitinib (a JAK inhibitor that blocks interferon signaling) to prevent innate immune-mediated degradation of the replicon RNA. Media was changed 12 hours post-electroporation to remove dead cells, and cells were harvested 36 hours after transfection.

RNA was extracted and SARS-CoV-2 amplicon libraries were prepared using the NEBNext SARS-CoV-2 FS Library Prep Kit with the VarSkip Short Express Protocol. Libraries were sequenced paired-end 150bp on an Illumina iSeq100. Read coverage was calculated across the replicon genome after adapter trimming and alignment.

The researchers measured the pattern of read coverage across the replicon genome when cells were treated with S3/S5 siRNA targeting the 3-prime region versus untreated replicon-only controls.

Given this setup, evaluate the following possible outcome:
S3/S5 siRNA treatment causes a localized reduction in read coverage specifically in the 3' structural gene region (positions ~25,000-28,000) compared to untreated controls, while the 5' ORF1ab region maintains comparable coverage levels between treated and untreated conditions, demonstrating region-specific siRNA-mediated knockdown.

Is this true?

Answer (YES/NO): NO